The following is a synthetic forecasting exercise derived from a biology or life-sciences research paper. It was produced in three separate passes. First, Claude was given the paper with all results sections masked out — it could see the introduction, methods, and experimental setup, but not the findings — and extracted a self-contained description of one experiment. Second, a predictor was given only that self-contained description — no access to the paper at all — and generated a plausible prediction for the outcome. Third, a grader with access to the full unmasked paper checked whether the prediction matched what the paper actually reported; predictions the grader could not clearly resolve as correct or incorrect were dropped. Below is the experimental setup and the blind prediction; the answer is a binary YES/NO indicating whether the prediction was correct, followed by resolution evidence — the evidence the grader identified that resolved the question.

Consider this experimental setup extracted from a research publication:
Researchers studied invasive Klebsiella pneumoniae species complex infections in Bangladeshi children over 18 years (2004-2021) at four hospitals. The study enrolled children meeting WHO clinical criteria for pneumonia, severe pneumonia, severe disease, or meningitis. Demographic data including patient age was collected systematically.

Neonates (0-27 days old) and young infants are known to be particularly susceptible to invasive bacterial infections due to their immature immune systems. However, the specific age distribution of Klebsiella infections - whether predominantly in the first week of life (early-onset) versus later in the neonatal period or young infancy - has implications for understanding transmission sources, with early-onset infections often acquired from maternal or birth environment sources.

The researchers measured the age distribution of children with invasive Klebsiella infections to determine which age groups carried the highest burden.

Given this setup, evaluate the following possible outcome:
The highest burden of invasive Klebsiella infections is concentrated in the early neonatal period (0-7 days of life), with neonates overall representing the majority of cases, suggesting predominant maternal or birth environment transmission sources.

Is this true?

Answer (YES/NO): YES